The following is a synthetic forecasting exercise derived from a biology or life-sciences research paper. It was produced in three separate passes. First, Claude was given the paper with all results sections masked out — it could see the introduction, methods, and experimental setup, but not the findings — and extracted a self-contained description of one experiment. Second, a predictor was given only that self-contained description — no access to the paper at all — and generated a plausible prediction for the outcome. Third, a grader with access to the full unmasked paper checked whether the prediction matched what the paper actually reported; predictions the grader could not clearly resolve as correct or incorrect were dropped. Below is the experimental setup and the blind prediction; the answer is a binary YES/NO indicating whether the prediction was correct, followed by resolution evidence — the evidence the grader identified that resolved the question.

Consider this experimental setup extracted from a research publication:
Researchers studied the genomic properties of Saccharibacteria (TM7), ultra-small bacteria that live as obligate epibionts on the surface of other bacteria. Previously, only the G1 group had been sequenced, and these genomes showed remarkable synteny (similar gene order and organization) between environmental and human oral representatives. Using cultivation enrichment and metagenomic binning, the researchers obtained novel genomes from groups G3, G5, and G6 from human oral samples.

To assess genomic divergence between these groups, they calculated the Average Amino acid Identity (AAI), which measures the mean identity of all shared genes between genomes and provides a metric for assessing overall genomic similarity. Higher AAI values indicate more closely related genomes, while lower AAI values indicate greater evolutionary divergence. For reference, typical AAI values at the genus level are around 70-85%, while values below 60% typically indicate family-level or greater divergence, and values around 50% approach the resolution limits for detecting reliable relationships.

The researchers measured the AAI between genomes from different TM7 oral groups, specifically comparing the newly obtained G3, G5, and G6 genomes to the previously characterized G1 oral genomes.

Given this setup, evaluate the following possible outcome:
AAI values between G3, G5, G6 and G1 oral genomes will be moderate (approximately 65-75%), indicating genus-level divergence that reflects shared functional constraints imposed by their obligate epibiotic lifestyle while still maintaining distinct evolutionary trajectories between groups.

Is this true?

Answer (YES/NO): NO